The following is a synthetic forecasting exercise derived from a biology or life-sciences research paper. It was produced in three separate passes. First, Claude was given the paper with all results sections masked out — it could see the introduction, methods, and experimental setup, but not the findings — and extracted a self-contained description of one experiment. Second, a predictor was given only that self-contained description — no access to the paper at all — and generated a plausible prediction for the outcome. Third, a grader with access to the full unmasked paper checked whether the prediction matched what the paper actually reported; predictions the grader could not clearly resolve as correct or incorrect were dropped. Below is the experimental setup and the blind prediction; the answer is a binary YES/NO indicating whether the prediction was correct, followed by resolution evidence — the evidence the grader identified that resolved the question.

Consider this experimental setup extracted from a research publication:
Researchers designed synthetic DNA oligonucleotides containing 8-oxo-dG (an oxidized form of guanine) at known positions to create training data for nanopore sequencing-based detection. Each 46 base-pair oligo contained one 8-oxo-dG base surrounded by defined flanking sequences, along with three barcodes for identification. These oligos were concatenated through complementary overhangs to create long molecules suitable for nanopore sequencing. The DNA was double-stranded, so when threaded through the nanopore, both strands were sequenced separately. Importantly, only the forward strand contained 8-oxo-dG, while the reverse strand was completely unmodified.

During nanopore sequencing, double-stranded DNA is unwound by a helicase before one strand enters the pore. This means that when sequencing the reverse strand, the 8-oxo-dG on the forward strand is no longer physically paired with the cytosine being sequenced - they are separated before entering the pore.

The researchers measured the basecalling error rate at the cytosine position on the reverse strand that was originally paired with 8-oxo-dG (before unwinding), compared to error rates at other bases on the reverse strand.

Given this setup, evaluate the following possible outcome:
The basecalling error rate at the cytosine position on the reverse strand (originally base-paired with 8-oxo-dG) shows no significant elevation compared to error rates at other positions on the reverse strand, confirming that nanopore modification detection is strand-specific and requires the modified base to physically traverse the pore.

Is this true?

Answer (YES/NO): NO